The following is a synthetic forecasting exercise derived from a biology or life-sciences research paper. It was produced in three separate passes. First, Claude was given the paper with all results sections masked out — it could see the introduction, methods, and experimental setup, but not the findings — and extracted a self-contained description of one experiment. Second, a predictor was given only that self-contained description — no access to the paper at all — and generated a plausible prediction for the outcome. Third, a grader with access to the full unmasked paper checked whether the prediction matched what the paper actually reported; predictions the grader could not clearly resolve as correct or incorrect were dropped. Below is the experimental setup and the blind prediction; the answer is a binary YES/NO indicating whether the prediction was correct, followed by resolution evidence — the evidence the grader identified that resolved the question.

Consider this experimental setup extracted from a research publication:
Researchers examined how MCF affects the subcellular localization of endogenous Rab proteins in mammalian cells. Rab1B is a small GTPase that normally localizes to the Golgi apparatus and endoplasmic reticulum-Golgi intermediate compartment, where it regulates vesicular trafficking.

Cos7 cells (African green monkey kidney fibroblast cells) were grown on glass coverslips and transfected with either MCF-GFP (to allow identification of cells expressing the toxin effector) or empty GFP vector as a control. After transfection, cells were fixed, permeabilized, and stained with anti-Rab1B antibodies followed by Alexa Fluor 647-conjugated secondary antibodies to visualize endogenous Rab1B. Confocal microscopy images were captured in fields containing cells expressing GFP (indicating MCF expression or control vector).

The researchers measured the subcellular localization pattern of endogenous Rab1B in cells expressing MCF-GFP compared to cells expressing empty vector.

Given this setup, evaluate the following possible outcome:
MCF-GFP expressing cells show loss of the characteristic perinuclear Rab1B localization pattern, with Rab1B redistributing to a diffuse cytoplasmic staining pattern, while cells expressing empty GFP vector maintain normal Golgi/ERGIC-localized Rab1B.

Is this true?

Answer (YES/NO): YES